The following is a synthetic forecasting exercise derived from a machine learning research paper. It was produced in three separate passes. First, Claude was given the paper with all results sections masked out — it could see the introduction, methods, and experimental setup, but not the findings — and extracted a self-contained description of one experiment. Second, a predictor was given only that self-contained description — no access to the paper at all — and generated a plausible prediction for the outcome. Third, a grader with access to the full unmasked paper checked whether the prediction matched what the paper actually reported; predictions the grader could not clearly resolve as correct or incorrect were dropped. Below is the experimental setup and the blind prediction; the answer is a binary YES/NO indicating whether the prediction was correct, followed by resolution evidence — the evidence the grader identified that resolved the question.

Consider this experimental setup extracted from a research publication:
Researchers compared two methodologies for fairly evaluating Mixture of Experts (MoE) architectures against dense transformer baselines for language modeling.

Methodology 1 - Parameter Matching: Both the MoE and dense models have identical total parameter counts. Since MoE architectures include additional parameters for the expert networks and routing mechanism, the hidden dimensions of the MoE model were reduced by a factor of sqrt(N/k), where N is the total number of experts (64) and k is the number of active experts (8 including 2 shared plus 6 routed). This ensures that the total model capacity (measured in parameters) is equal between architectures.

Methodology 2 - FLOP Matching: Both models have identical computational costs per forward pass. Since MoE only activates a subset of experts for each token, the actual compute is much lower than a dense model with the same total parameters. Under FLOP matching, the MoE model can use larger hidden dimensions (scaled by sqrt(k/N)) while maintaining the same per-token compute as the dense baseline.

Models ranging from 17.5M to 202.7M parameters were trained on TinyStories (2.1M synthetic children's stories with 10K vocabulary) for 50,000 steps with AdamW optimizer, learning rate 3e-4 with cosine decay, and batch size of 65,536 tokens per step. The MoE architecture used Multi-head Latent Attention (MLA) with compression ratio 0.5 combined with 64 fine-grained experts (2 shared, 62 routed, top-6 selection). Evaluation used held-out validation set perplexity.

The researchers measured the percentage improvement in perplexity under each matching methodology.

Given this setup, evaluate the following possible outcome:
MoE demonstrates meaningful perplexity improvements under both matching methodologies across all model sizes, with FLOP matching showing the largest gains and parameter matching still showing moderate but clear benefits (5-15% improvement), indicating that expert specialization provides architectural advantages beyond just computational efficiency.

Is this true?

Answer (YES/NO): YES